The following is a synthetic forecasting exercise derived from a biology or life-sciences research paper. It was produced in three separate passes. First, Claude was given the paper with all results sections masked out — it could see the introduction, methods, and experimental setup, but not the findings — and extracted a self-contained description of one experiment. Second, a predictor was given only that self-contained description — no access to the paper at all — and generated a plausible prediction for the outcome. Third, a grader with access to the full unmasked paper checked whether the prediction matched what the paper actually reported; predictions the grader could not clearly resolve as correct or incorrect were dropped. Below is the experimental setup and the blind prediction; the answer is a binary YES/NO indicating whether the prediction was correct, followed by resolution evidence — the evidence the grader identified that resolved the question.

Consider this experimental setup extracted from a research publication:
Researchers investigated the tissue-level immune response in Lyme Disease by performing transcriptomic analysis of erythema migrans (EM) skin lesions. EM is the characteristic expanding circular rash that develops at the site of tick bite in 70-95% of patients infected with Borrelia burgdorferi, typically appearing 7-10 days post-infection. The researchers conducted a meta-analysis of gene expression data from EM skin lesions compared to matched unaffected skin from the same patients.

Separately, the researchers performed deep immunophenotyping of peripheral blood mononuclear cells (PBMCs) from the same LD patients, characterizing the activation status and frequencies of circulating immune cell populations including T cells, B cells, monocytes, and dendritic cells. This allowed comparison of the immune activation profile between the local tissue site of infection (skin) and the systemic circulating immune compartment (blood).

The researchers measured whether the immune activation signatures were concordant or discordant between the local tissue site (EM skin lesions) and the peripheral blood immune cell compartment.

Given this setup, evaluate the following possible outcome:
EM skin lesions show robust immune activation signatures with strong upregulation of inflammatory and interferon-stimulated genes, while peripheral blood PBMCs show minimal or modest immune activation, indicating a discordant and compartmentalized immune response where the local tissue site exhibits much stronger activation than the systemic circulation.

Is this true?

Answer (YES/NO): YES